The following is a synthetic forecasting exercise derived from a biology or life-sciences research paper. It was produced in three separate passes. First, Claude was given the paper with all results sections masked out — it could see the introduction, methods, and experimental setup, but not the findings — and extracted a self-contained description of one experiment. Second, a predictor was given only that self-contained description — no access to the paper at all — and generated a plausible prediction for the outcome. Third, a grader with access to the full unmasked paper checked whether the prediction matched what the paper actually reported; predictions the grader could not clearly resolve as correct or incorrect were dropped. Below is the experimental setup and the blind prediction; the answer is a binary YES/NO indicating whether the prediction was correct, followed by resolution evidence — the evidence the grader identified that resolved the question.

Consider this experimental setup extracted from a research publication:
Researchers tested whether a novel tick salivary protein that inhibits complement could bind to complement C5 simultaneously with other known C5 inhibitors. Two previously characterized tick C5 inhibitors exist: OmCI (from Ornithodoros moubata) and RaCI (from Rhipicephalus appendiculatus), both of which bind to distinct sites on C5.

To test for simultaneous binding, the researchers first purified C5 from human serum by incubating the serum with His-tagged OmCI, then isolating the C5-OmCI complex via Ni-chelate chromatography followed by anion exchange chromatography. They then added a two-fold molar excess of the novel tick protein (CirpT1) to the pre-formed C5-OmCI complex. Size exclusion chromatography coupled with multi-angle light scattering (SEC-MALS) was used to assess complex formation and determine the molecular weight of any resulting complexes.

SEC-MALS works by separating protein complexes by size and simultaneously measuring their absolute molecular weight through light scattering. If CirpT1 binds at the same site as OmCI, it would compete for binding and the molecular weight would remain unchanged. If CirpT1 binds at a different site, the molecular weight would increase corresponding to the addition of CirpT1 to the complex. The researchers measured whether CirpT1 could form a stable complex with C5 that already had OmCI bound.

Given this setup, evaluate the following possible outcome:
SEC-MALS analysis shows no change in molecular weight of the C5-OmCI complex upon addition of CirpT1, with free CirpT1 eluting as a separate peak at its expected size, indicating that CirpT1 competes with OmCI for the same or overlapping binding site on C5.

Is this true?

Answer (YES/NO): NO